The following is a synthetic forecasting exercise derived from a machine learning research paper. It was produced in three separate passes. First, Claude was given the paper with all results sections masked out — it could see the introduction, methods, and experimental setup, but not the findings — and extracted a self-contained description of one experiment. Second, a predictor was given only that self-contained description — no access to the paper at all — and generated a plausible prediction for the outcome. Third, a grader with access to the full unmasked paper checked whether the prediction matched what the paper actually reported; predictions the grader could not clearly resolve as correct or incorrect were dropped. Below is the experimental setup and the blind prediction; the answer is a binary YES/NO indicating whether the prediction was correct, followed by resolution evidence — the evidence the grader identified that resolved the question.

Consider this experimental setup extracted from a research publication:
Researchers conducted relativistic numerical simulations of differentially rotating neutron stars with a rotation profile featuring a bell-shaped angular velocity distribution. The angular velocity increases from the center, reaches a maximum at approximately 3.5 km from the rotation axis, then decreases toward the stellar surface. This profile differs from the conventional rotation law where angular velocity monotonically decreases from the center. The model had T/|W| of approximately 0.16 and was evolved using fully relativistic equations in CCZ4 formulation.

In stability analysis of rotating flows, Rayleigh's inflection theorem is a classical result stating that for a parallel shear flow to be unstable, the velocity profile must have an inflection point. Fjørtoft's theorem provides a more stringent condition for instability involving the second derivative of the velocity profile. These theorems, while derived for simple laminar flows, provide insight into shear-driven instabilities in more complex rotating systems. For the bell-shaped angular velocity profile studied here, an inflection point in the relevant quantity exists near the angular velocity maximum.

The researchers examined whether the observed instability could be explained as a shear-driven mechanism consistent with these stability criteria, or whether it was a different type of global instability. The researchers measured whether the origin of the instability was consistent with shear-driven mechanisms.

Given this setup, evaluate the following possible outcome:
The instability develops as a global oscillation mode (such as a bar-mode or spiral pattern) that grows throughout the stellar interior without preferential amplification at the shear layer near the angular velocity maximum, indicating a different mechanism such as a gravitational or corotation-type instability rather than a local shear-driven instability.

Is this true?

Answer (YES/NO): NO